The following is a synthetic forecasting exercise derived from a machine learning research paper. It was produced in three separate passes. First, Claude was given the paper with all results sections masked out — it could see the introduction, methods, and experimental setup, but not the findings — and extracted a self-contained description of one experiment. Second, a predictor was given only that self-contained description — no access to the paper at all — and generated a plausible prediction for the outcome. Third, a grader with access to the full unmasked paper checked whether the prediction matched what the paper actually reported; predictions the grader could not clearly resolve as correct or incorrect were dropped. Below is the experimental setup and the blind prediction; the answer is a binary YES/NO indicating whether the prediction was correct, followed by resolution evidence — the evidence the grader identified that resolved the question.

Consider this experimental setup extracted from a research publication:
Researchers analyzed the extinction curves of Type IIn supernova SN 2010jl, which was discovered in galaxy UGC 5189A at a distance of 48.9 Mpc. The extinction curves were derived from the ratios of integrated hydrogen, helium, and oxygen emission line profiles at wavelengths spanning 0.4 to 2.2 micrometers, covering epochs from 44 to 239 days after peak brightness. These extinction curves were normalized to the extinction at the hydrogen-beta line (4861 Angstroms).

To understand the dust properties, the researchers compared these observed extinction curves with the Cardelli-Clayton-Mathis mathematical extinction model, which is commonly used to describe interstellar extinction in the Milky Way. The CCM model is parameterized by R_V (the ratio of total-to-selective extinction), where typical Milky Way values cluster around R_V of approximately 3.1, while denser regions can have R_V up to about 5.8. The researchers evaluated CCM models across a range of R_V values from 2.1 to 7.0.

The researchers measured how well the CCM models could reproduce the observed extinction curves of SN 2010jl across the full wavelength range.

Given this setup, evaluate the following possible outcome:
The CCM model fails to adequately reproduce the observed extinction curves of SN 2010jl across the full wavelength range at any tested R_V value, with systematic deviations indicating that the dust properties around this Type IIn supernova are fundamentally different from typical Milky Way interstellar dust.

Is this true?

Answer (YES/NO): YES